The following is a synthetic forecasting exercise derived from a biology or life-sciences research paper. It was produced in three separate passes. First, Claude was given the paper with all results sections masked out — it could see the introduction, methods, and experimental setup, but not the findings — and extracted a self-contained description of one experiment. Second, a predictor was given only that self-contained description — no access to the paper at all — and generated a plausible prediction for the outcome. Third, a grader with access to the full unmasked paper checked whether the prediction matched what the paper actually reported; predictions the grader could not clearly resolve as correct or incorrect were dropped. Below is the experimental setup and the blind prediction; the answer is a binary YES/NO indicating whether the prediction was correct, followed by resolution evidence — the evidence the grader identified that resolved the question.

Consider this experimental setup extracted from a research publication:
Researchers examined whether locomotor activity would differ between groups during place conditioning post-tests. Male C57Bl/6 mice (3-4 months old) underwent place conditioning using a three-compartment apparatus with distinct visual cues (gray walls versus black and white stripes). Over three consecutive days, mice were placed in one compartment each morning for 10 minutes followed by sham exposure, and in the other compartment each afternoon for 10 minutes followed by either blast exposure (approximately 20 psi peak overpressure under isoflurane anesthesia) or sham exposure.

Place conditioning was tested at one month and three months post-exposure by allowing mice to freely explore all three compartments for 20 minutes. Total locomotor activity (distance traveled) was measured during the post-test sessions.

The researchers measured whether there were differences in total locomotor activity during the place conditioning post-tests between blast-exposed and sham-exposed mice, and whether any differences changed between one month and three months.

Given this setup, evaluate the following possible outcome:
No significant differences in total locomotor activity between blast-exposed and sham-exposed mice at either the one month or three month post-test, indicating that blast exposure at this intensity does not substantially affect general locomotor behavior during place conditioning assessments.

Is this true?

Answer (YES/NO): YES